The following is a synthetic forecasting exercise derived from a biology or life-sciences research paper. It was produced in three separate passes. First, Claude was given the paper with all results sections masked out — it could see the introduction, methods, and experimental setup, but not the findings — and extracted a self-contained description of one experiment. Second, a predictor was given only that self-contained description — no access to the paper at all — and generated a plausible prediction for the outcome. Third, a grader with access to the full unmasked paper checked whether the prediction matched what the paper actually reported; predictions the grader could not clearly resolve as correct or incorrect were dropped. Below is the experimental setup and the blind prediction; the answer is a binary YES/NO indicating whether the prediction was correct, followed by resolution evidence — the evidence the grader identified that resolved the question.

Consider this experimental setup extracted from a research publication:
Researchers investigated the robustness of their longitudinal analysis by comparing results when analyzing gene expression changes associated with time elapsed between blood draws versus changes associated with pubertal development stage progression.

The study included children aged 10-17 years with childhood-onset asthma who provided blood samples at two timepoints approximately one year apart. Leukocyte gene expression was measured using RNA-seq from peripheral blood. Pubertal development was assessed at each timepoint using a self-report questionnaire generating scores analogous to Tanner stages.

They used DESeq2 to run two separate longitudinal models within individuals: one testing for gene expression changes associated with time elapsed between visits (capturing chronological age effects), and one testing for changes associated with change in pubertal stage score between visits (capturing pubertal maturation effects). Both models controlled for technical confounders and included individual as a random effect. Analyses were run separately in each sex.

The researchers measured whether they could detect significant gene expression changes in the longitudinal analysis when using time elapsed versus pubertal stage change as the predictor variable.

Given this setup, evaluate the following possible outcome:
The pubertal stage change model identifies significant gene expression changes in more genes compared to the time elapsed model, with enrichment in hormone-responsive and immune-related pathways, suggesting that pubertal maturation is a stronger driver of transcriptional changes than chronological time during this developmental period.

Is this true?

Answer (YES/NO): NO